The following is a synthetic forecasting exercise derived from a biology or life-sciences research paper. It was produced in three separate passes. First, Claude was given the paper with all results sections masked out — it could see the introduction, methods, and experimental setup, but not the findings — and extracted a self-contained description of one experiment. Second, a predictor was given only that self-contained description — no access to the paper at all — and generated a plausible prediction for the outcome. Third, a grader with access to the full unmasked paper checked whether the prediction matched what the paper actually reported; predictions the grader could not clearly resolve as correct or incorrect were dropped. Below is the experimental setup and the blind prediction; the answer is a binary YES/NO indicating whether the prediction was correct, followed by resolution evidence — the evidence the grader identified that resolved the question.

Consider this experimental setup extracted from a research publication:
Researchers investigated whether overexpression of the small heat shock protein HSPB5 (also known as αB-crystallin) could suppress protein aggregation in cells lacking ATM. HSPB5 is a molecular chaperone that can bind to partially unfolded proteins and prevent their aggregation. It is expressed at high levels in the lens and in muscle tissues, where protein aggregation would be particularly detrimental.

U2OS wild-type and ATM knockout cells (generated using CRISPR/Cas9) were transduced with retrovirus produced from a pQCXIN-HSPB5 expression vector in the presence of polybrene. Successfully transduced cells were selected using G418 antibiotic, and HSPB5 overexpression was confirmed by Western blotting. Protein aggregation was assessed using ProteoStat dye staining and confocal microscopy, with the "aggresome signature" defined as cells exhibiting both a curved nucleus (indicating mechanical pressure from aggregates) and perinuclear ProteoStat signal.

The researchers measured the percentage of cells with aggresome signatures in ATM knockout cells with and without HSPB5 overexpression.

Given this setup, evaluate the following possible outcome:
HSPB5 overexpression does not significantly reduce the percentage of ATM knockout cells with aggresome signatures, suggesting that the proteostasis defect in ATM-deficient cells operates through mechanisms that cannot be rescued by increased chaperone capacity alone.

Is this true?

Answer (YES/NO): NO